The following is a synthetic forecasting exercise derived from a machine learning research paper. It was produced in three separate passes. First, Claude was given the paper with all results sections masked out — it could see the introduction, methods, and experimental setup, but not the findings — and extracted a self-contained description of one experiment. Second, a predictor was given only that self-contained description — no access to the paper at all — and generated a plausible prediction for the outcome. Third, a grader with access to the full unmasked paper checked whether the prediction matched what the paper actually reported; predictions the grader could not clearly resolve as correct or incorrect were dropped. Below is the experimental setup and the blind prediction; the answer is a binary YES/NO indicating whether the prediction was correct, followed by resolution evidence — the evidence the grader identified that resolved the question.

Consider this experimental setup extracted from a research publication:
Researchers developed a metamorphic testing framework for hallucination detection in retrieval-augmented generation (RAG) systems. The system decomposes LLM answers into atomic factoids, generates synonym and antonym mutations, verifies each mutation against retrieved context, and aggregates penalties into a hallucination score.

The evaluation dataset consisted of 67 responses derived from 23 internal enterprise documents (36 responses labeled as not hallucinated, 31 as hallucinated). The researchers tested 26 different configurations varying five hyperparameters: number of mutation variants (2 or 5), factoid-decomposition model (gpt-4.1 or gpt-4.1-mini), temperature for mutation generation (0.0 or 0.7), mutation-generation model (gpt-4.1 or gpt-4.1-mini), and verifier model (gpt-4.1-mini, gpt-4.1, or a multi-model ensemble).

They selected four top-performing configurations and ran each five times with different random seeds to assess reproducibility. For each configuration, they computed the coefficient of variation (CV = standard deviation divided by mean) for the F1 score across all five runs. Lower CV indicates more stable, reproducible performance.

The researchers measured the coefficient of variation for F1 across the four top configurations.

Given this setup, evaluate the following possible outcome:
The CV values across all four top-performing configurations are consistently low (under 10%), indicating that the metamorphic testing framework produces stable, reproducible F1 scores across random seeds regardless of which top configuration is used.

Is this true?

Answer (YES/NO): YES